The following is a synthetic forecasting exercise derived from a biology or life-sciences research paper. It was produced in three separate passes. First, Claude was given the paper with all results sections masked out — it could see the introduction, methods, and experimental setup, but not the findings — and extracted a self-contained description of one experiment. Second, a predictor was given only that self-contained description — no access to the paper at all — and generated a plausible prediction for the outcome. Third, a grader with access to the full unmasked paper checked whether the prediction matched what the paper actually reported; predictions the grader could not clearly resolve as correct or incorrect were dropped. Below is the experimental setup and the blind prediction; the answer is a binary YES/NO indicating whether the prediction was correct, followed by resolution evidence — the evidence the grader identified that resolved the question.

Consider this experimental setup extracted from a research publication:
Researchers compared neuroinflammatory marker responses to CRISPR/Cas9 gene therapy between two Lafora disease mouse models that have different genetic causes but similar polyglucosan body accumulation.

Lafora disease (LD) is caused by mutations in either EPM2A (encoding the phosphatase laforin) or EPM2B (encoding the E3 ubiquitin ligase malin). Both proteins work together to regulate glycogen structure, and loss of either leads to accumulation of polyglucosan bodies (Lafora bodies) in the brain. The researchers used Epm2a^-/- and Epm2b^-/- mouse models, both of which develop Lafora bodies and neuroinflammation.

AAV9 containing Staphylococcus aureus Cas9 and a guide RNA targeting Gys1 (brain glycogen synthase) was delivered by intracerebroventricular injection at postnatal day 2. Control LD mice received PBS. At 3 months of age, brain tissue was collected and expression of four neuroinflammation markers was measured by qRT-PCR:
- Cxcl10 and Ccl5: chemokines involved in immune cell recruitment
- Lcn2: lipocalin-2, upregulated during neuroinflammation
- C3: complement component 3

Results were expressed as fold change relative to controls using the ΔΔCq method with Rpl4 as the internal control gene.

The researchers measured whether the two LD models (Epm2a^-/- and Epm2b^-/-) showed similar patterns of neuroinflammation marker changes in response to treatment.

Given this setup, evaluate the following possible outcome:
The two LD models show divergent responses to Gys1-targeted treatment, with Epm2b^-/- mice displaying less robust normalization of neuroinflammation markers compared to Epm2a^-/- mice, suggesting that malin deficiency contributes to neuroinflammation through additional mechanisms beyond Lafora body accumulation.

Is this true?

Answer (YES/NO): NO